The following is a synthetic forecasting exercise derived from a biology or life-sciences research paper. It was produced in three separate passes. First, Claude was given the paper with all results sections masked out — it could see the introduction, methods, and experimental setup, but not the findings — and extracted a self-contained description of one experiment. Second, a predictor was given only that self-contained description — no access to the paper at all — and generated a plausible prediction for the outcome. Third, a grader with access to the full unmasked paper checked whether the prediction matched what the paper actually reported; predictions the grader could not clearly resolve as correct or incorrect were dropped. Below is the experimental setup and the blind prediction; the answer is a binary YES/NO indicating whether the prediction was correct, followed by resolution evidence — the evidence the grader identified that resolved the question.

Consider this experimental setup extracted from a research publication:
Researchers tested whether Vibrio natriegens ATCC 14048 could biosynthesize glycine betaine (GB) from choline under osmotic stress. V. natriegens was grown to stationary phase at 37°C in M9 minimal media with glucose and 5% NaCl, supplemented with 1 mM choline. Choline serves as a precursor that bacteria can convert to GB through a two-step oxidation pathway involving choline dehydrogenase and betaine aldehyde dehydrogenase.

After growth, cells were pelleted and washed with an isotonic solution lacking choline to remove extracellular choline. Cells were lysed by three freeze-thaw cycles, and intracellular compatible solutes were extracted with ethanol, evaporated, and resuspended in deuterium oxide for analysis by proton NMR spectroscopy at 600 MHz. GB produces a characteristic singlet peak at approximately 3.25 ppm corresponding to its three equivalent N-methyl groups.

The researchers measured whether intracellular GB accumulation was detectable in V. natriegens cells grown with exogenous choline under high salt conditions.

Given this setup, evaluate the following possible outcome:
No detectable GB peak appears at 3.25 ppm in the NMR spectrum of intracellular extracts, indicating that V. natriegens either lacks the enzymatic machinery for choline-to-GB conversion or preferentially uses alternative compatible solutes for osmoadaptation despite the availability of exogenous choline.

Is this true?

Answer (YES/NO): NO